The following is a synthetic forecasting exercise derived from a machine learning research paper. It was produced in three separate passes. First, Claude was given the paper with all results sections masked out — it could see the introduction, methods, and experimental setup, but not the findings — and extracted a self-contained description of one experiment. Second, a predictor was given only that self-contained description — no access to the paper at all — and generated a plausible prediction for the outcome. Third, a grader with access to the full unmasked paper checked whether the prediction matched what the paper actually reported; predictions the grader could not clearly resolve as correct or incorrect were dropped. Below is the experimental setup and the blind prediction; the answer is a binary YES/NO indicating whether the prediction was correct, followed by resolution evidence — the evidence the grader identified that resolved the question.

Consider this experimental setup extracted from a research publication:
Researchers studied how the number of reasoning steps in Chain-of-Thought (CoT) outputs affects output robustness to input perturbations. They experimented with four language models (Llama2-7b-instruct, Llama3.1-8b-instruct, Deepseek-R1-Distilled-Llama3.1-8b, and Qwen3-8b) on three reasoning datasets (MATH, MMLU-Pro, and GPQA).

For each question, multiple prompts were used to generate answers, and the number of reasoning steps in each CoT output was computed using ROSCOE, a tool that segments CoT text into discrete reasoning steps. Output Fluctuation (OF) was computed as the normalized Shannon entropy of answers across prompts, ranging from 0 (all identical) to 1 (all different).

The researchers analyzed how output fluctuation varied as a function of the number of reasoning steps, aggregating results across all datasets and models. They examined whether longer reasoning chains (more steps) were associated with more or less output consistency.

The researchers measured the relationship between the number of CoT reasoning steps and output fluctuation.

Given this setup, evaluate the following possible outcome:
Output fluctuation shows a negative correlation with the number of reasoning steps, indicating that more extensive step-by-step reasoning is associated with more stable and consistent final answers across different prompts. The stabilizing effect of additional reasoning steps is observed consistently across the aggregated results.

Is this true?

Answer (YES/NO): YES